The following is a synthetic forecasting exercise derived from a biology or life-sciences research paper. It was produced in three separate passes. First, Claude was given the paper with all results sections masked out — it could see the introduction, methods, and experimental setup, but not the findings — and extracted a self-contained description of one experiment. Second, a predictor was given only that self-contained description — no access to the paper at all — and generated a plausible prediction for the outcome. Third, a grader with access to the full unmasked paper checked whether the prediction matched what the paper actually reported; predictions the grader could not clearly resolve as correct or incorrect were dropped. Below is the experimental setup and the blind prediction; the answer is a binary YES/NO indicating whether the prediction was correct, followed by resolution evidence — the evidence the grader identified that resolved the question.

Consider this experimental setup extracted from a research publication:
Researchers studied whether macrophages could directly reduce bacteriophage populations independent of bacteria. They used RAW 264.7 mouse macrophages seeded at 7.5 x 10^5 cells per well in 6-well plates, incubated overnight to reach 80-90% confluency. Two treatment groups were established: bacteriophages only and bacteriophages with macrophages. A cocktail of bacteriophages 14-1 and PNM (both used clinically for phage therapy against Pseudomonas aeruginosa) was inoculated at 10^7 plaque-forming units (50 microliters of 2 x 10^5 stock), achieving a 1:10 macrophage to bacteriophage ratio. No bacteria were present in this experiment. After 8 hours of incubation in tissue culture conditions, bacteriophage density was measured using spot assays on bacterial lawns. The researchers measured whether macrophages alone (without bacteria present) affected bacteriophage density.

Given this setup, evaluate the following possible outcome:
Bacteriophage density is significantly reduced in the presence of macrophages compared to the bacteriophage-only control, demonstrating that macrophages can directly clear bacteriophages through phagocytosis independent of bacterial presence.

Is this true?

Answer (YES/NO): NO